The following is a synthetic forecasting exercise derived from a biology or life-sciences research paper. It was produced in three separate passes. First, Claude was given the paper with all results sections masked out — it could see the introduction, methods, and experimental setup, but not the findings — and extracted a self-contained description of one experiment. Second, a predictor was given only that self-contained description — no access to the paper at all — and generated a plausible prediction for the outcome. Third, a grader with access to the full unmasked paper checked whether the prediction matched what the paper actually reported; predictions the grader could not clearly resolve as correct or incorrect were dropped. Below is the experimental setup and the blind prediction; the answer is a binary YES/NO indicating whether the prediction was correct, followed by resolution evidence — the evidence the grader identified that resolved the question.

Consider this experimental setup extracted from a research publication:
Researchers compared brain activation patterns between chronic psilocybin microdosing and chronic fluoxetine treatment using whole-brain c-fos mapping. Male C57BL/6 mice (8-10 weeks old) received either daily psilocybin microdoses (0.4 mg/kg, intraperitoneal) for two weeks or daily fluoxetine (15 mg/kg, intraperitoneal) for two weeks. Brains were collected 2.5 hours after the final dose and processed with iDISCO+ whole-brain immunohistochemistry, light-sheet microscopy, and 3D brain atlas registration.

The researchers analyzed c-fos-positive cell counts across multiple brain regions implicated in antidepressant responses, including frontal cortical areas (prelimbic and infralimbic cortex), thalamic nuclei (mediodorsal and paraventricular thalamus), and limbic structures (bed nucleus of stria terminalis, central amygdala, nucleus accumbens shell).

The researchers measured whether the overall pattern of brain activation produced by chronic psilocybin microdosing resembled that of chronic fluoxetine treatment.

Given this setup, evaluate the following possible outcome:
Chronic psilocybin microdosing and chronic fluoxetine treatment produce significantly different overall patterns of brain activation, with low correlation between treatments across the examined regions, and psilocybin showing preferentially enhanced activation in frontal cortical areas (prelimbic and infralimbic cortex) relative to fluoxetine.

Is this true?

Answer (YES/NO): NO